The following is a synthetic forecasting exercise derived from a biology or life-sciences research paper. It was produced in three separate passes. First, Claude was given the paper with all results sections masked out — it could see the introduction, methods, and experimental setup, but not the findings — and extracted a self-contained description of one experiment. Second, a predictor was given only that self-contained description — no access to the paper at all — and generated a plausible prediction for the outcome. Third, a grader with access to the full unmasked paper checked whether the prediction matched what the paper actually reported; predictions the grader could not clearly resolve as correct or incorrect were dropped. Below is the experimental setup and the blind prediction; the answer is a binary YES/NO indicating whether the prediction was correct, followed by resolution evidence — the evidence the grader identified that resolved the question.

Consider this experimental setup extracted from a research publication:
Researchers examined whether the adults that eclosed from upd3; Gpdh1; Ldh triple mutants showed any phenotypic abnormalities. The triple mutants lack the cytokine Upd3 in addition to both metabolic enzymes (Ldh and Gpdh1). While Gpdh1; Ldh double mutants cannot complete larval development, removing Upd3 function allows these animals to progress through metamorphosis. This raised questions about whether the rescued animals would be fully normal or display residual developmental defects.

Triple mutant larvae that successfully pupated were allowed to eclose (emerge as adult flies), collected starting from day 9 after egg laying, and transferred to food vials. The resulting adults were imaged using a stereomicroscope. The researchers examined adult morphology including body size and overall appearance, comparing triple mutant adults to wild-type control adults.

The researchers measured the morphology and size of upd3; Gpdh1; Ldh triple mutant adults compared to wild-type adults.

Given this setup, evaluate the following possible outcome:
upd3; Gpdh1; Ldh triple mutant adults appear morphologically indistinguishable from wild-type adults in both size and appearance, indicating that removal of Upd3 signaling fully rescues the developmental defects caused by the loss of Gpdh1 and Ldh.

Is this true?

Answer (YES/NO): NO